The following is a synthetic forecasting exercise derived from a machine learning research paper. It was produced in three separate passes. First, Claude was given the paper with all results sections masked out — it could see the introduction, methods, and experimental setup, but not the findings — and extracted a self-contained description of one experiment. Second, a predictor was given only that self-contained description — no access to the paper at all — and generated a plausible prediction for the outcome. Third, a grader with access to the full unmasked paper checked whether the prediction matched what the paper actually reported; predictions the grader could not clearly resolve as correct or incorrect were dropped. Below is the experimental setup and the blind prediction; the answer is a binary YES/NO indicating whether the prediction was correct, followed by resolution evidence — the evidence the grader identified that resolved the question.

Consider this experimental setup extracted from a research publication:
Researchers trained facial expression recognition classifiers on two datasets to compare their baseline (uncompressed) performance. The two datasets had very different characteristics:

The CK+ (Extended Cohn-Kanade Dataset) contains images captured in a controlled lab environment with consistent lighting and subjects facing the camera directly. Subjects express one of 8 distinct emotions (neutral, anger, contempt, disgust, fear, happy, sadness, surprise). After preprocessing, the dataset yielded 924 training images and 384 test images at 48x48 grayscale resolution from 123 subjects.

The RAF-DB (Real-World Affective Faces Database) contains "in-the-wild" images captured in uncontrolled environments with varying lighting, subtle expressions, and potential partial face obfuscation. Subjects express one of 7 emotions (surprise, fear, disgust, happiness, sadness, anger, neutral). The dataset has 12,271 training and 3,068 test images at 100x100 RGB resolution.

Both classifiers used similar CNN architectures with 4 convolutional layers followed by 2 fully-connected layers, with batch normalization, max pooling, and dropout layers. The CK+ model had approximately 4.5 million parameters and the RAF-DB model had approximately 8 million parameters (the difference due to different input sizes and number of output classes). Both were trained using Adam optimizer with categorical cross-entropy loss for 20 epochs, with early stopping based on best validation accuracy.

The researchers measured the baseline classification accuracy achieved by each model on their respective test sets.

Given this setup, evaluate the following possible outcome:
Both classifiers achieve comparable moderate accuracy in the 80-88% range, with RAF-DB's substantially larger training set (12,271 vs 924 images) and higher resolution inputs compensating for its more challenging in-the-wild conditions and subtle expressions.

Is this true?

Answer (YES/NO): NO